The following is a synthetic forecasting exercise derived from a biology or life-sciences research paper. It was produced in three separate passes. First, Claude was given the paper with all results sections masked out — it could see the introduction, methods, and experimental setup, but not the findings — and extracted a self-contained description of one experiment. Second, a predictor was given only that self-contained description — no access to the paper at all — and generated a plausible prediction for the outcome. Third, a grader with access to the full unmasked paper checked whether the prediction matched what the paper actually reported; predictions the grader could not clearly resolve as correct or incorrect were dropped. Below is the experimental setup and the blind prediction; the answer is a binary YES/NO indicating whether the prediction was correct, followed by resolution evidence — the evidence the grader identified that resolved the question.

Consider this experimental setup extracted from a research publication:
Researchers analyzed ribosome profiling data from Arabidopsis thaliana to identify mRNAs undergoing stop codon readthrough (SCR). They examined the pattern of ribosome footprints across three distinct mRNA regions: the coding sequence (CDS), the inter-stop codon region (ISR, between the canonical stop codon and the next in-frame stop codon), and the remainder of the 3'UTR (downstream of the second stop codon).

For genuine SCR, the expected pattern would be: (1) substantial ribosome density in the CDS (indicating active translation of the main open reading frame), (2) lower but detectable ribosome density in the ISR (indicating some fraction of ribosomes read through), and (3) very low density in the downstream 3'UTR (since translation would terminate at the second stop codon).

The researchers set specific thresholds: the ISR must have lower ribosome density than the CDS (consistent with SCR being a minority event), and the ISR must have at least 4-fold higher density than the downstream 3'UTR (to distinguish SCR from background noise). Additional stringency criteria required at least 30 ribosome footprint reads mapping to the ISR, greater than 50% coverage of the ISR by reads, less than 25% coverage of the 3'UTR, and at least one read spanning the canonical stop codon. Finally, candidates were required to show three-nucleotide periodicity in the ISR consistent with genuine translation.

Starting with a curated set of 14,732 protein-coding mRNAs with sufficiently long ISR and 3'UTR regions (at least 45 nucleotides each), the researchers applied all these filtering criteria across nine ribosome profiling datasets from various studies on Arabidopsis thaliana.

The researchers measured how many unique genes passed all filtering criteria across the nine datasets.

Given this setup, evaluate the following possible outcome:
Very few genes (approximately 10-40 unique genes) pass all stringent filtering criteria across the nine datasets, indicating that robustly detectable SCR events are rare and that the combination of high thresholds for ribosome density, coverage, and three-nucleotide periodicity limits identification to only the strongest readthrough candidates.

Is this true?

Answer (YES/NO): NO